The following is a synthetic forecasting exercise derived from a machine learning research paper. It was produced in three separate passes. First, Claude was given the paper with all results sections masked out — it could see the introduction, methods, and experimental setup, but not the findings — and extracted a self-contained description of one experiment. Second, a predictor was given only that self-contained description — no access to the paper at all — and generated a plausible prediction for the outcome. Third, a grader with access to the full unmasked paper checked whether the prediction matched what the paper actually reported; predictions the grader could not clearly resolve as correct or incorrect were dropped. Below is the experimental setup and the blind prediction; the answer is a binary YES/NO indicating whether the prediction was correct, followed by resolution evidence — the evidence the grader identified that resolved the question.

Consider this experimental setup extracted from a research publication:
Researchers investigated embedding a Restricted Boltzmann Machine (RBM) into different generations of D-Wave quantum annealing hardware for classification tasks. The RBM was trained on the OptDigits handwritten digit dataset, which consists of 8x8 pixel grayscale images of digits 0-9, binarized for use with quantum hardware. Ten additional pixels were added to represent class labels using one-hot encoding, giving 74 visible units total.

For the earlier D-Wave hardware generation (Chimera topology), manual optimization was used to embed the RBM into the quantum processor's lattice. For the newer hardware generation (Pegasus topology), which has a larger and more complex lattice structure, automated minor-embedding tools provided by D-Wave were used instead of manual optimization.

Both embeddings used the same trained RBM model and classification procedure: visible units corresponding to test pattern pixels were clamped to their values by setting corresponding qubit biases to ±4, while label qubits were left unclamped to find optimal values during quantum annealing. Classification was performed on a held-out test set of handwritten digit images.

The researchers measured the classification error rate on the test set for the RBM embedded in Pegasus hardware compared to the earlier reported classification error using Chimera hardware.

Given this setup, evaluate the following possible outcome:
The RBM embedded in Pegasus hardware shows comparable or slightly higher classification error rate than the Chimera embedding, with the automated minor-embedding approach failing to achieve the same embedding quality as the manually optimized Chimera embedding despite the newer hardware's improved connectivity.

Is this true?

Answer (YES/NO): YES